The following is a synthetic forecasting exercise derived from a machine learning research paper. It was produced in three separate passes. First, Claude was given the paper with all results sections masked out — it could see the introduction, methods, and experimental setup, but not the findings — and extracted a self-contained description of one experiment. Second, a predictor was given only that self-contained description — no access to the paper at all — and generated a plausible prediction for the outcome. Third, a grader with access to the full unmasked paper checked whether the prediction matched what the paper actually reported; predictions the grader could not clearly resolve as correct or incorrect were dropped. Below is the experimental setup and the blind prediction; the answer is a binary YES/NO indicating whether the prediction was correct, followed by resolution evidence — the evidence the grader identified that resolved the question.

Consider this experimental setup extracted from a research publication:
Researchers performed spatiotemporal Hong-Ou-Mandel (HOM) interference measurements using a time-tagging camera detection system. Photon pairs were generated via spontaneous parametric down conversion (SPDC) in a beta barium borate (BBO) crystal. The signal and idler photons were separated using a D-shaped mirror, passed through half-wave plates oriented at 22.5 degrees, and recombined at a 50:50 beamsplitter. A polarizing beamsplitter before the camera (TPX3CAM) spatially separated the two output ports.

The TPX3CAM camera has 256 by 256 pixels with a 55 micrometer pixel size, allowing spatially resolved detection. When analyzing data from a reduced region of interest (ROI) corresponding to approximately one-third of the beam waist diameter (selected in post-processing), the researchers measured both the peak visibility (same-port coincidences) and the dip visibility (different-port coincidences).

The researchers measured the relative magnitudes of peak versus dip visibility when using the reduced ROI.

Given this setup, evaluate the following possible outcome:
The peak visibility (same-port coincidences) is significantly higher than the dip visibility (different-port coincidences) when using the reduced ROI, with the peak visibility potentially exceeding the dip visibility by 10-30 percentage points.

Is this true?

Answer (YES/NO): NO